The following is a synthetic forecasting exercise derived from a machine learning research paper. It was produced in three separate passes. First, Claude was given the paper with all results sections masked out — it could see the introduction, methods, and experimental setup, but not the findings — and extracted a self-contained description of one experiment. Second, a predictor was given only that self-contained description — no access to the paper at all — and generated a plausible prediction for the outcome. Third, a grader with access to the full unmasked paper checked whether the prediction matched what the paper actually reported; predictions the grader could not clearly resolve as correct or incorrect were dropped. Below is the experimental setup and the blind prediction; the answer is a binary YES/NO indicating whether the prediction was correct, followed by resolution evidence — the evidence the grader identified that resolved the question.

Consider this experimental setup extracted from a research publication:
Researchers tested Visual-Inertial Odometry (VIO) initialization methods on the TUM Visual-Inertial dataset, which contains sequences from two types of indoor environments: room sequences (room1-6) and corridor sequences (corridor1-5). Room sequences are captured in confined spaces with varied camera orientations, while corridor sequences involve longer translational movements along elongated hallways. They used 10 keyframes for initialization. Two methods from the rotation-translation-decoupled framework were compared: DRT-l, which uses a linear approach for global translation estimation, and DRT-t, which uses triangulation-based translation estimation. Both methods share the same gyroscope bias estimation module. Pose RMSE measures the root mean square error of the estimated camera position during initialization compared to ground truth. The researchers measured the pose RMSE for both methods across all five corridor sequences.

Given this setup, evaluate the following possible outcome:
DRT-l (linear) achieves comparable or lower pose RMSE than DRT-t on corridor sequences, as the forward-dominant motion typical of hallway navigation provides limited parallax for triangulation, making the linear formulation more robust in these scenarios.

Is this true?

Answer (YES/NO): NO